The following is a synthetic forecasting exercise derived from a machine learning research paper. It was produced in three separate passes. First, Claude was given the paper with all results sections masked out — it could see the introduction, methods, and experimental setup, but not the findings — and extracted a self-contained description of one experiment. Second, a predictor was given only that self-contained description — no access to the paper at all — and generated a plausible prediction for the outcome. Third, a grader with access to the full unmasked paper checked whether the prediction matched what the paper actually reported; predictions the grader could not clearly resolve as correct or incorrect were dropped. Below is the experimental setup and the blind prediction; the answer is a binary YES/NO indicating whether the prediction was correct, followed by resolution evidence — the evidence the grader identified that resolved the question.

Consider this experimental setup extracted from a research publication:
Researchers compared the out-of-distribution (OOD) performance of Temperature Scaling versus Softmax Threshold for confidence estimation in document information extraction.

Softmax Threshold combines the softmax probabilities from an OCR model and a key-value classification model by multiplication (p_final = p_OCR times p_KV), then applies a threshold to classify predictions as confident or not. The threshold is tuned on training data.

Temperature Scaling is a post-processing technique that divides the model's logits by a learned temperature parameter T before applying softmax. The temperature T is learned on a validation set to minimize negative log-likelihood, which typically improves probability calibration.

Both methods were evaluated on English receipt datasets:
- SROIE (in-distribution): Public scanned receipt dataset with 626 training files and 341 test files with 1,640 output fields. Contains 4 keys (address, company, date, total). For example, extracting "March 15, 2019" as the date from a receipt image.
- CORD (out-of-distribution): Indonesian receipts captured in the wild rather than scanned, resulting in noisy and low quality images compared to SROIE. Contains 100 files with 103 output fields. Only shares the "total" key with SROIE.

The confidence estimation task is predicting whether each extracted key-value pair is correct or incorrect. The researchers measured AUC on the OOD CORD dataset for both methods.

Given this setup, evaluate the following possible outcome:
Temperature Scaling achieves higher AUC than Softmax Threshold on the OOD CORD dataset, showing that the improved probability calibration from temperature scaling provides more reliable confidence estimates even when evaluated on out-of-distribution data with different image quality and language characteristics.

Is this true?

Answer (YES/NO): NO